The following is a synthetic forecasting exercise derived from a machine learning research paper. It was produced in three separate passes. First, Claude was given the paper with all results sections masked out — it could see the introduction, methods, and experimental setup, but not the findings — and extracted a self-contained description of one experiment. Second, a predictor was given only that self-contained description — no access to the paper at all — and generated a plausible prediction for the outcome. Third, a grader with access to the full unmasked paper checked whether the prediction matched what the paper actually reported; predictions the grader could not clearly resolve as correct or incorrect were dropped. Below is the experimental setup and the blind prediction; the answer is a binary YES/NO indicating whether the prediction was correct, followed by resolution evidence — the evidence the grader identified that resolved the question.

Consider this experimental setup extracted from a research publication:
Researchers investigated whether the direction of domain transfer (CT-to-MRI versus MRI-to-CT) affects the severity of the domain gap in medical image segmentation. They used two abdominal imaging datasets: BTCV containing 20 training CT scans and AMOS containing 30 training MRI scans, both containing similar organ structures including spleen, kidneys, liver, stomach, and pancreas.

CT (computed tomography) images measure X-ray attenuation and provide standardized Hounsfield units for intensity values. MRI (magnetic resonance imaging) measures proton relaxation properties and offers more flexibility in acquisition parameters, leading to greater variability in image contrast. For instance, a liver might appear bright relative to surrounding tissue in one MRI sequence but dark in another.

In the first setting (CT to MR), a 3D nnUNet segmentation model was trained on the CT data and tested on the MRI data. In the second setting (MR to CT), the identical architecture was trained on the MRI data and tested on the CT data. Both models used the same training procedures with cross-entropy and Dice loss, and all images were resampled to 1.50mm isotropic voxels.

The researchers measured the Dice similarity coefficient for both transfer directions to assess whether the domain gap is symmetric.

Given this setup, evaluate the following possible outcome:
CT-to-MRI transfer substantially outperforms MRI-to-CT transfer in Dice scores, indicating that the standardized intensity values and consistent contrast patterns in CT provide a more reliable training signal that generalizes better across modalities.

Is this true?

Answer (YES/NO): NO